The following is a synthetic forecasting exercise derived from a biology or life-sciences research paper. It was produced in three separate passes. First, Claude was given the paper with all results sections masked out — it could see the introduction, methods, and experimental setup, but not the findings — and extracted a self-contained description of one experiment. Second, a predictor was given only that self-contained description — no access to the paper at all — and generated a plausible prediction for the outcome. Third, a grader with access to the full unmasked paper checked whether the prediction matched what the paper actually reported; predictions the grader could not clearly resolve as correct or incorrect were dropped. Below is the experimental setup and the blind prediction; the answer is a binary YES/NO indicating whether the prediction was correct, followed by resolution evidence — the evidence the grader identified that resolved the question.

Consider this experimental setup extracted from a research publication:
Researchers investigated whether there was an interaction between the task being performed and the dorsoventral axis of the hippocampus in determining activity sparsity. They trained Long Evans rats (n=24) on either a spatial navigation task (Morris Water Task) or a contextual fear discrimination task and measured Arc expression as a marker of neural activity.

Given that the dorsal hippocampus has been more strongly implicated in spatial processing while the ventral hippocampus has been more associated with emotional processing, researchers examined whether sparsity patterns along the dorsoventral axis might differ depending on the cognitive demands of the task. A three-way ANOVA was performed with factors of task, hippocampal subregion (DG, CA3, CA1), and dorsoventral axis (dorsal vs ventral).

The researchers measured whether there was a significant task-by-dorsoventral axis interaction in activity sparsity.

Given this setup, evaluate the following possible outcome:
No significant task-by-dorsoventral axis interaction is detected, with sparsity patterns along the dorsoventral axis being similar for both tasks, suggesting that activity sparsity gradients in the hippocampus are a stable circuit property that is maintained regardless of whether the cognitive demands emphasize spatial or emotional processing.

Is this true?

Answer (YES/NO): YES